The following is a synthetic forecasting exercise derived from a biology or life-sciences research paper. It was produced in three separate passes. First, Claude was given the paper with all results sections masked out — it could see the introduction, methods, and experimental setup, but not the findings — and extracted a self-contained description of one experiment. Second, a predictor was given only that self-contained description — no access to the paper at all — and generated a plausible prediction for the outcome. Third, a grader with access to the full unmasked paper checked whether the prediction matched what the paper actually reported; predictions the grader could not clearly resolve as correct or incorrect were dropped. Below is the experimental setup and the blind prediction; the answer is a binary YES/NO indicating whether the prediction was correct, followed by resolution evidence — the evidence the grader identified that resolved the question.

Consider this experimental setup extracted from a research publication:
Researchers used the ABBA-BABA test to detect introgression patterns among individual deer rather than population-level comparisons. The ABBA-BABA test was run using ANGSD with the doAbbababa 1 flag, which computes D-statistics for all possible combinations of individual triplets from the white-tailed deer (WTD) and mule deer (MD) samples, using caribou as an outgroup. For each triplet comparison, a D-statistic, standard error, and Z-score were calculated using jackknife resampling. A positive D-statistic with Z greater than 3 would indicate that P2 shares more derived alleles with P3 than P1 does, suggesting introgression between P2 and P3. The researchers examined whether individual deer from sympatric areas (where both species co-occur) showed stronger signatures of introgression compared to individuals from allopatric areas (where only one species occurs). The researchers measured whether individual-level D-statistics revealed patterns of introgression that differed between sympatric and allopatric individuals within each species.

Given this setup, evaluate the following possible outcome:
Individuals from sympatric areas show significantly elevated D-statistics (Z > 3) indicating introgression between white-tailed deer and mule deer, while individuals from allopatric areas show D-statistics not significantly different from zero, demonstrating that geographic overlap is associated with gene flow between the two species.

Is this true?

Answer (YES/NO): NO